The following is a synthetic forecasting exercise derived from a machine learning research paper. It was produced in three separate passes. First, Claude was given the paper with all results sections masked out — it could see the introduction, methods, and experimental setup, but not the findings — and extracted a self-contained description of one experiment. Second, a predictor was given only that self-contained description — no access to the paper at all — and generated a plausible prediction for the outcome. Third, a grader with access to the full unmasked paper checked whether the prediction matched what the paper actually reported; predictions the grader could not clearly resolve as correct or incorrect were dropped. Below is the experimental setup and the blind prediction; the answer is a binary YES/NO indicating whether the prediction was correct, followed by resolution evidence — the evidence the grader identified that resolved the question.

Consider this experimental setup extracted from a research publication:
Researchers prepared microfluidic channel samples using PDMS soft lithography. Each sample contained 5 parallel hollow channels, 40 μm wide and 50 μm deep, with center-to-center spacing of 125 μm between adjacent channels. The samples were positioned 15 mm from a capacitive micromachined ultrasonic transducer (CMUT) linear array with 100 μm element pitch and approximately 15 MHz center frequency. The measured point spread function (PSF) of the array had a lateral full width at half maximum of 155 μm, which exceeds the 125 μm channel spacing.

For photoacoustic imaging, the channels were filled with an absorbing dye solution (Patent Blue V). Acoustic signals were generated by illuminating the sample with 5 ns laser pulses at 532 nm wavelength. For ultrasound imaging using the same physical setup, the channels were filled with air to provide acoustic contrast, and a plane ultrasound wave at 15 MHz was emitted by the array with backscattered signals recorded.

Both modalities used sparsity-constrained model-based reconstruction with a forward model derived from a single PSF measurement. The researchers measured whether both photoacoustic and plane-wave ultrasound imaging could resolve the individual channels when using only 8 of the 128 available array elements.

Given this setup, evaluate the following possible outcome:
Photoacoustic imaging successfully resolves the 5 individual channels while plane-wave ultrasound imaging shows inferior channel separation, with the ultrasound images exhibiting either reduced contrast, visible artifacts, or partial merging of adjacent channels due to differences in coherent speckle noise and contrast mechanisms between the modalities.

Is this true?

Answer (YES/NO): NO